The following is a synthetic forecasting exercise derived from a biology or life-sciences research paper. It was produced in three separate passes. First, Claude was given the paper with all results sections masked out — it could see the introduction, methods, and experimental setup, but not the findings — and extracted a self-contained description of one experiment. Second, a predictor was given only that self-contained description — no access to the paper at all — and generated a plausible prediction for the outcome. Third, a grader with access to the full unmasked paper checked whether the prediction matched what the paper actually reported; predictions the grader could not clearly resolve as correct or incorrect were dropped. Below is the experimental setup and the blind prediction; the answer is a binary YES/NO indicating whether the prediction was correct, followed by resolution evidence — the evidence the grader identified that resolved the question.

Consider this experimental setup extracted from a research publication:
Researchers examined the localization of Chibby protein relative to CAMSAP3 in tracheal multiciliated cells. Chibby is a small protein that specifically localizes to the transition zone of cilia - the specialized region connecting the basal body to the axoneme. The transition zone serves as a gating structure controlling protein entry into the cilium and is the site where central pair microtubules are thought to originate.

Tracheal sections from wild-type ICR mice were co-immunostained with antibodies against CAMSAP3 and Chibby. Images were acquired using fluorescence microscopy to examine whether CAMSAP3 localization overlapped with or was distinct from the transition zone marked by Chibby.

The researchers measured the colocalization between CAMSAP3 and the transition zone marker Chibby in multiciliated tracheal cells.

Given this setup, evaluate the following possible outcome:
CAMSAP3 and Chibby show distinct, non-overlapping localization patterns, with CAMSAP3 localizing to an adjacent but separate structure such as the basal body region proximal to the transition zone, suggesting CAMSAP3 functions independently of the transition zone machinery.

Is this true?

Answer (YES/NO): NO